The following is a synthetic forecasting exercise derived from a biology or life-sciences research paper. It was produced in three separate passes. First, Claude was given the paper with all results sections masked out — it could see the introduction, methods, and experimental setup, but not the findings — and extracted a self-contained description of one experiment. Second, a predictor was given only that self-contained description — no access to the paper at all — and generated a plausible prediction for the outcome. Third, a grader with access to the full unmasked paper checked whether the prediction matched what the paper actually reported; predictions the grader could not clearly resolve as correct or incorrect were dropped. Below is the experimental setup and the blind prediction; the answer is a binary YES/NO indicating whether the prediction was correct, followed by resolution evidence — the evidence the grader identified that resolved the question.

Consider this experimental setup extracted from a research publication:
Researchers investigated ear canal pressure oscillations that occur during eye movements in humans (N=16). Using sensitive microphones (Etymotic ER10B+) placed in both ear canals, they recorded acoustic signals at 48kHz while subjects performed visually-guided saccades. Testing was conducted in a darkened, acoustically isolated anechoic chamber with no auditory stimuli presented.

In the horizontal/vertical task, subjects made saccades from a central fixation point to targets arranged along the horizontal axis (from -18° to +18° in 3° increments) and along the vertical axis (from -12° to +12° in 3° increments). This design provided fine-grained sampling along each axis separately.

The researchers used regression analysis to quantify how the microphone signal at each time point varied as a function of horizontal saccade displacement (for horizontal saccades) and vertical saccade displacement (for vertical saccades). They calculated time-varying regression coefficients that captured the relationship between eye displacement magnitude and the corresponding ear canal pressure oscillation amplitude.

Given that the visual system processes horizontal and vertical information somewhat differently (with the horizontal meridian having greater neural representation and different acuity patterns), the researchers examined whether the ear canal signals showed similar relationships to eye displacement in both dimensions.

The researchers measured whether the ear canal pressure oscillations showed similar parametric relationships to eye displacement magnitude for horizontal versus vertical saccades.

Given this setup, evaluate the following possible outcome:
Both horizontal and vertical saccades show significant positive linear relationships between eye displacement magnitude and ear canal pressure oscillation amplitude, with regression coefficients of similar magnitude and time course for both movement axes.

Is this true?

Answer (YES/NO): NO